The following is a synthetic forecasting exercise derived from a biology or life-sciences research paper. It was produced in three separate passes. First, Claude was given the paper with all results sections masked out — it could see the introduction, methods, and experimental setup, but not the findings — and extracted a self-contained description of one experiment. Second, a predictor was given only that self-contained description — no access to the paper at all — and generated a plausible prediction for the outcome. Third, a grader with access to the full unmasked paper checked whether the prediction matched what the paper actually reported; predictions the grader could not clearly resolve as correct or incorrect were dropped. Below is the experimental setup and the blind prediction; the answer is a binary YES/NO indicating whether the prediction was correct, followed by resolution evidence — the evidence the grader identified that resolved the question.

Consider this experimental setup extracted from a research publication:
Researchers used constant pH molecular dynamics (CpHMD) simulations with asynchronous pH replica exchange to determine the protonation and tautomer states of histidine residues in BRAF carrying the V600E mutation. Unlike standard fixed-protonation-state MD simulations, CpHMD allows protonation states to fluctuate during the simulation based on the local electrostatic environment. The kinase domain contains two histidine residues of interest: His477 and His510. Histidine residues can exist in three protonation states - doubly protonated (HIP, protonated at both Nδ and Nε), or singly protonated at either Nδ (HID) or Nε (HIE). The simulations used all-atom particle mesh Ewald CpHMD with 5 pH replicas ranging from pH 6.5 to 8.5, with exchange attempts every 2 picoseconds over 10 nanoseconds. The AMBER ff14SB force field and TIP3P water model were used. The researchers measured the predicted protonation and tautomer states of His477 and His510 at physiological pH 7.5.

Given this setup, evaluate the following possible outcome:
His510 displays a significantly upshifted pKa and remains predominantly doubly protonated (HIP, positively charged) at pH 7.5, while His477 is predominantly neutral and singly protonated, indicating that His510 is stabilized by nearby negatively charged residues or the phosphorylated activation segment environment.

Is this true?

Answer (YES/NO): NO